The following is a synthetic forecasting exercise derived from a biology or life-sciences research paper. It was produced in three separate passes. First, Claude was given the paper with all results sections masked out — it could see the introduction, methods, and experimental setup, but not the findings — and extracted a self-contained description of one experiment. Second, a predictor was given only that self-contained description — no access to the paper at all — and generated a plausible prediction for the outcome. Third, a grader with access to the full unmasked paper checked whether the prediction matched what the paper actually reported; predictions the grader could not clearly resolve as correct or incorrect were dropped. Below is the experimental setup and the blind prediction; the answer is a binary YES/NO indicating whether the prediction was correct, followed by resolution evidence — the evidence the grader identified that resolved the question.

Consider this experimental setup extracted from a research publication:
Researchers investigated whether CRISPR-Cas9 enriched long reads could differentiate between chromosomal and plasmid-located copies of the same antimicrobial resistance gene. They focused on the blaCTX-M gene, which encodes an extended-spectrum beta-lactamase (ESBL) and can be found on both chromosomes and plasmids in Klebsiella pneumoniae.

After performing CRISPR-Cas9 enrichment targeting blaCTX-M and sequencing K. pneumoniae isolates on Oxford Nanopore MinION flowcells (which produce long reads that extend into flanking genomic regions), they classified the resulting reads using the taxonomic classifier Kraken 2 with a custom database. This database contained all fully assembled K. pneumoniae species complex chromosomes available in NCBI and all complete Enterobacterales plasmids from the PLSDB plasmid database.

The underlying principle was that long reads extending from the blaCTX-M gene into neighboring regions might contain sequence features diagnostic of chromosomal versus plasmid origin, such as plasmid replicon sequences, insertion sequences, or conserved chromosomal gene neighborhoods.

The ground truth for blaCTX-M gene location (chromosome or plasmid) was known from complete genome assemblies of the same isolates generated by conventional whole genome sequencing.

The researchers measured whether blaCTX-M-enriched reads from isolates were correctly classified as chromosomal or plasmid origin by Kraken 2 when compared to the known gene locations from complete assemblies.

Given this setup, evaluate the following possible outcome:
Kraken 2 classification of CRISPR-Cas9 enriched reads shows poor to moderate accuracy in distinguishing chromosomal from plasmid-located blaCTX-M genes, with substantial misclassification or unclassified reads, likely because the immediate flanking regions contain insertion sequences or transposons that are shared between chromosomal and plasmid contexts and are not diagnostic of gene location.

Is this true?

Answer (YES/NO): YES